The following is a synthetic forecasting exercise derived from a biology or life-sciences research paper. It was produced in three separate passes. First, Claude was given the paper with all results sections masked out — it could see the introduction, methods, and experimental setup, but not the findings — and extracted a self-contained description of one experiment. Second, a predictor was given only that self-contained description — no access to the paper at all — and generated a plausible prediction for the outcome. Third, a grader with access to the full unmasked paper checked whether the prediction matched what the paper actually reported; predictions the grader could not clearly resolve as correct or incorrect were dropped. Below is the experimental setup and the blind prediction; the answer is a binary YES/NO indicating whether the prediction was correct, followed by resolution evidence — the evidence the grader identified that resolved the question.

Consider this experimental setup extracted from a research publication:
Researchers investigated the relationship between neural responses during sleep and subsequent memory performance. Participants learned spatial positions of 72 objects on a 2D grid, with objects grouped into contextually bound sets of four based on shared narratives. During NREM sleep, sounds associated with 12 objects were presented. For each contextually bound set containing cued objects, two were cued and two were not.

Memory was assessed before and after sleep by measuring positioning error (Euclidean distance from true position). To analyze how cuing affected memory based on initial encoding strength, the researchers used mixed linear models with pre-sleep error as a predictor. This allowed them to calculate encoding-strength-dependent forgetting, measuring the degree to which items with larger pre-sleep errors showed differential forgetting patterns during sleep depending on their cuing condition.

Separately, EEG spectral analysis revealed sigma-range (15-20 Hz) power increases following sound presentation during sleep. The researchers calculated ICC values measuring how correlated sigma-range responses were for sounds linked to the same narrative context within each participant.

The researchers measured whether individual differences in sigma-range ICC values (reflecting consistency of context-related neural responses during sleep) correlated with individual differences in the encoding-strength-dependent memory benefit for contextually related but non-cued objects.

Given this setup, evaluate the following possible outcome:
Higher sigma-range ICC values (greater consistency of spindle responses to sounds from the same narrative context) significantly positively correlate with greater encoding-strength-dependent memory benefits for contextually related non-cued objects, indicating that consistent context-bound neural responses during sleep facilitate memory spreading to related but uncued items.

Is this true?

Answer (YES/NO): NO